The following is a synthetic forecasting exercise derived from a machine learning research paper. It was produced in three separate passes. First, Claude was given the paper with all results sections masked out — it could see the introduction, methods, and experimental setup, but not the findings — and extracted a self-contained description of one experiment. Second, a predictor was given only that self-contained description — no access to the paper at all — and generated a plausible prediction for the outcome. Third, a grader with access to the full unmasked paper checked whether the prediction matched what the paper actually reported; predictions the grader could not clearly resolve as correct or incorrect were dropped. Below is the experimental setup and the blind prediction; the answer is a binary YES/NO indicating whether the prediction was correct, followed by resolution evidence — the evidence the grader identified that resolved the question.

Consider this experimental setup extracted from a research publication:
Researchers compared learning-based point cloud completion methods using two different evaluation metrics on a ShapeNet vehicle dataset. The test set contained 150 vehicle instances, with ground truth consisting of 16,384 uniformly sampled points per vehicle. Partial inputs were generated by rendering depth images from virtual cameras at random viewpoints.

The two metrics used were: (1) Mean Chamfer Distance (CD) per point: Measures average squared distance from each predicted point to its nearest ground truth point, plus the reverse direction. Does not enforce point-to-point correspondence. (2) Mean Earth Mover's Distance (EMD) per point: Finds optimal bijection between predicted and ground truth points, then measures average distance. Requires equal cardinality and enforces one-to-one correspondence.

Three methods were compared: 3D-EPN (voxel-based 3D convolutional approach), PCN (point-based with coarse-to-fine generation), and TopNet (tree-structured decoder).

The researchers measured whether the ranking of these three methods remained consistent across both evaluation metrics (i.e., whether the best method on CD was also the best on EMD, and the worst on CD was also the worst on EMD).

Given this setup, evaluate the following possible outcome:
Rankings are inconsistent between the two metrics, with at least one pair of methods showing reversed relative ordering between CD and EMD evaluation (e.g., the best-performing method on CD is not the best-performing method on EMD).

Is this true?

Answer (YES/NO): NO